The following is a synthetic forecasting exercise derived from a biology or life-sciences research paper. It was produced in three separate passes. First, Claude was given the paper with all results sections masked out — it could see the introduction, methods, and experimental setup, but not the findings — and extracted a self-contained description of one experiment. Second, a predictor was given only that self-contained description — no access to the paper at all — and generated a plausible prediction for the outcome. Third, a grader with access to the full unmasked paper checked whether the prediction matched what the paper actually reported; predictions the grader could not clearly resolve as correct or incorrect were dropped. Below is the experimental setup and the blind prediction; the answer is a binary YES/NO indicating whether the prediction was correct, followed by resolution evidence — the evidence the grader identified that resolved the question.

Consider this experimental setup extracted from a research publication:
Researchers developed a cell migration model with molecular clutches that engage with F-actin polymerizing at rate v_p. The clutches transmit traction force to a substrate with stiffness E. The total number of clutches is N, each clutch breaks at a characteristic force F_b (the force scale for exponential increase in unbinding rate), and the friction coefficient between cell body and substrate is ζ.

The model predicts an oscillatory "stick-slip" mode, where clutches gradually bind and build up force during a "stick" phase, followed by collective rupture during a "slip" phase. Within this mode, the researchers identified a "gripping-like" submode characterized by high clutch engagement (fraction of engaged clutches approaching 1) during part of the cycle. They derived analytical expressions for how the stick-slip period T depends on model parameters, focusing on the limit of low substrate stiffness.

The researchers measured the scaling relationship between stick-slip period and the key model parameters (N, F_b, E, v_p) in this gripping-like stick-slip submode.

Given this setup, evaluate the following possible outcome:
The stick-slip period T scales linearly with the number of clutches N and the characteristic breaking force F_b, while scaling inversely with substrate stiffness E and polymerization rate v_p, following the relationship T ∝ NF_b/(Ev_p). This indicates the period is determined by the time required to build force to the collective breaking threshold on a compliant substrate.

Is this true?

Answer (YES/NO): YES